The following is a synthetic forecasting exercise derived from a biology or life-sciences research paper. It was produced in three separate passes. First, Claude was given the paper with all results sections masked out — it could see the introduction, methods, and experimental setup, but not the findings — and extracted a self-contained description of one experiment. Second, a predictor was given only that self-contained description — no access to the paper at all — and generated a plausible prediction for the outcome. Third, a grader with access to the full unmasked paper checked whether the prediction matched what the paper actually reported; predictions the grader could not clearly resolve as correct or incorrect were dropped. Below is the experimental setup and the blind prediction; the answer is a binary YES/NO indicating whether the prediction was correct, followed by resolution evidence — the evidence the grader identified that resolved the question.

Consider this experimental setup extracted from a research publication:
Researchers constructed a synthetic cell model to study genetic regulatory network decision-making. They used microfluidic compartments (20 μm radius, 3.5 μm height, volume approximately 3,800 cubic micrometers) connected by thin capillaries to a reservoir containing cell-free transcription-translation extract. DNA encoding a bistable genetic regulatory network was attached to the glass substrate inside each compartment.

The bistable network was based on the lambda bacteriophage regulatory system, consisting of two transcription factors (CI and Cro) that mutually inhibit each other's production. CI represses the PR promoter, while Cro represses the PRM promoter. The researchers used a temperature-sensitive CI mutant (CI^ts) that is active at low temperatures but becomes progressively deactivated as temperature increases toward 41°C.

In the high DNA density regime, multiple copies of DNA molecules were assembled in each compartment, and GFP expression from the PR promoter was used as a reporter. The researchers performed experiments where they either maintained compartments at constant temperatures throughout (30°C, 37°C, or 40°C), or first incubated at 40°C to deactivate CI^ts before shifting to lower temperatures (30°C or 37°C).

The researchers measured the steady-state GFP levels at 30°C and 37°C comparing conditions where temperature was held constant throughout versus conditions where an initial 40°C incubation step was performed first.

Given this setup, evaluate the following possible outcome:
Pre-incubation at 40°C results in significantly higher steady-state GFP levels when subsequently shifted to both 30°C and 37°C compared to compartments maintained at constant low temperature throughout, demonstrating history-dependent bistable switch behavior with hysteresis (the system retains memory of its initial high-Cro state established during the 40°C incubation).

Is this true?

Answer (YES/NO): YES